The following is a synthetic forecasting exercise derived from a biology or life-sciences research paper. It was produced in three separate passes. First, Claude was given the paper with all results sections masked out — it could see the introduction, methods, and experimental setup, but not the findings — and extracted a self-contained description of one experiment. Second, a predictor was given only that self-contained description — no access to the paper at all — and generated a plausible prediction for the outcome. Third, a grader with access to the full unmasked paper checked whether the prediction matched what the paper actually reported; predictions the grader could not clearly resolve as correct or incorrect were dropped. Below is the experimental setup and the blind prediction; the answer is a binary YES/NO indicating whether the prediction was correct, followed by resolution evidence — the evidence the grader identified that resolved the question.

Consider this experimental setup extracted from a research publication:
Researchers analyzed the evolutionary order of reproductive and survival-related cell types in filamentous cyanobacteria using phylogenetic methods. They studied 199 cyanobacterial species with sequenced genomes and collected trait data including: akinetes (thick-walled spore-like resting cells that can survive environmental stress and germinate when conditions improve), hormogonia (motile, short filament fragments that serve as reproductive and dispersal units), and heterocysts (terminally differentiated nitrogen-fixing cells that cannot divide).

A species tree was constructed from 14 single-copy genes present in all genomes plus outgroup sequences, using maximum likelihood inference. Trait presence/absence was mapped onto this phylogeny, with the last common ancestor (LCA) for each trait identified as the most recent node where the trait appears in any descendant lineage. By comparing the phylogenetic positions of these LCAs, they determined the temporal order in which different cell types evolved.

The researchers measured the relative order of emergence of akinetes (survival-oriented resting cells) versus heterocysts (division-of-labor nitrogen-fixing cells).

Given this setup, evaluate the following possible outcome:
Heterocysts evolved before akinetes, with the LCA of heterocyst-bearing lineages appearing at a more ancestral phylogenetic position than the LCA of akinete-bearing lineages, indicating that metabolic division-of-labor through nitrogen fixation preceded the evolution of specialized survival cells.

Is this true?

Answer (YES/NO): NO